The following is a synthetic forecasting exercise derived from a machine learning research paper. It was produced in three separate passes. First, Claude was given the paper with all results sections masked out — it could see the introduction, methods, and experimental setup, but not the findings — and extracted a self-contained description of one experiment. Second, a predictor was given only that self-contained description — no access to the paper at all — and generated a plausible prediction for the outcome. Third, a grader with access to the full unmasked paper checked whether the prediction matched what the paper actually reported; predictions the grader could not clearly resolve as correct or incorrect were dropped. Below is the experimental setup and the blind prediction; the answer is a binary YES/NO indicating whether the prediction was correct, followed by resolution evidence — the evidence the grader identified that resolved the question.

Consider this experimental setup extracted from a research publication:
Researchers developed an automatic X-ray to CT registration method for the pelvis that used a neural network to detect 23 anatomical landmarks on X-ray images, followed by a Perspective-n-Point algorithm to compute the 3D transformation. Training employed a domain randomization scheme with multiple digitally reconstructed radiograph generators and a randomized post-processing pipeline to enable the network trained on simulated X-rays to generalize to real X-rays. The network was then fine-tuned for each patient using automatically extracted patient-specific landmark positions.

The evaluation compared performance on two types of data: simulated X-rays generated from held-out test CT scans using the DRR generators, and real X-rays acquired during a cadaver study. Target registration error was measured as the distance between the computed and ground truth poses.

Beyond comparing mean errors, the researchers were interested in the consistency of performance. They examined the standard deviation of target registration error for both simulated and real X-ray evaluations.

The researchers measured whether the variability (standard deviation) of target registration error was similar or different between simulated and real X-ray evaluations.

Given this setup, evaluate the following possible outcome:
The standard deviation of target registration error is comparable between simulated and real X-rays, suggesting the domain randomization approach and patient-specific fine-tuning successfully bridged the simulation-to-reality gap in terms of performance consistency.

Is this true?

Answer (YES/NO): YES